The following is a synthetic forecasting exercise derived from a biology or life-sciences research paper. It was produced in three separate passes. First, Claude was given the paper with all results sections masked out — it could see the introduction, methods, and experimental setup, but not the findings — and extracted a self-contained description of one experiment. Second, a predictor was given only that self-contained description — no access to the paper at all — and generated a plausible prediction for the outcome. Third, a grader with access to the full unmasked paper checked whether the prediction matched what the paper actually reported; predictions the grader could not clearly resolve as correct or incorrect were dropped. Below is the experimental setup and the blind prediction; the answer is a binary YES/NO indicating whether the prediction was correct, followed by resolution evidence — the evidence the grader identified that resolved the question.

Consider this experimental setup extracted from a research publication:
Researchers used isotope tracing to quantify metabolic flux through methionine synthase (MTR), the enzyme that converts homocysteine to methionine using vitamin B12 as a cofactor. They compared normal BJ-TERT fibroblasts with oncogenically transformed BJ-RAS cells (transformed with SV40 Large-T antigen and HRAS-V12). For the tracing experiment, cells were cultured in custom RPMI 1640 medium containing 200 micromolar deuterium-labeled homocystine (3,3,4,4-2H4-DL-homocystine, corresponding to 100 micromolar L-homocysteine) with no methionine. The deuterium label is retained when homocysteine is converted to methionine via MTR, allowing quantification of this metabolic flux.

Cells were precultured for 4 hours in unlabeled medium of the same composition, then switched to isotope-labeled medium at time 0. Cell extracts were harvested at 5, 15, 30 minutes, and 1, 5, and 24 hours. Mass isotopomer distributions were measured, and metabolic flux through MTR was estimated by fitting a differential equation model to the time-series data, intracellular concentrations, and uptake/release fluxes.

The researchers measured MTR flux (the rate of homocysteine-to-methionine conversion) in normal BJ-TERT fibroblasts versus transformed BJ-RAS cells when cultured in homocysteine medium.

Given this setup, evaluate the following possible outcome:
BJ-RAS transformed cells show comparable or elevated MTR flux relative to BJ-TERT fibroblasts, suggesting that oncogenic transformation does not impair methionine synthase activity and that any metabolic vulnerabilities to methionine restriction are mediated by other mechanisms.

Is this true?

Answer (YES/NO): NO